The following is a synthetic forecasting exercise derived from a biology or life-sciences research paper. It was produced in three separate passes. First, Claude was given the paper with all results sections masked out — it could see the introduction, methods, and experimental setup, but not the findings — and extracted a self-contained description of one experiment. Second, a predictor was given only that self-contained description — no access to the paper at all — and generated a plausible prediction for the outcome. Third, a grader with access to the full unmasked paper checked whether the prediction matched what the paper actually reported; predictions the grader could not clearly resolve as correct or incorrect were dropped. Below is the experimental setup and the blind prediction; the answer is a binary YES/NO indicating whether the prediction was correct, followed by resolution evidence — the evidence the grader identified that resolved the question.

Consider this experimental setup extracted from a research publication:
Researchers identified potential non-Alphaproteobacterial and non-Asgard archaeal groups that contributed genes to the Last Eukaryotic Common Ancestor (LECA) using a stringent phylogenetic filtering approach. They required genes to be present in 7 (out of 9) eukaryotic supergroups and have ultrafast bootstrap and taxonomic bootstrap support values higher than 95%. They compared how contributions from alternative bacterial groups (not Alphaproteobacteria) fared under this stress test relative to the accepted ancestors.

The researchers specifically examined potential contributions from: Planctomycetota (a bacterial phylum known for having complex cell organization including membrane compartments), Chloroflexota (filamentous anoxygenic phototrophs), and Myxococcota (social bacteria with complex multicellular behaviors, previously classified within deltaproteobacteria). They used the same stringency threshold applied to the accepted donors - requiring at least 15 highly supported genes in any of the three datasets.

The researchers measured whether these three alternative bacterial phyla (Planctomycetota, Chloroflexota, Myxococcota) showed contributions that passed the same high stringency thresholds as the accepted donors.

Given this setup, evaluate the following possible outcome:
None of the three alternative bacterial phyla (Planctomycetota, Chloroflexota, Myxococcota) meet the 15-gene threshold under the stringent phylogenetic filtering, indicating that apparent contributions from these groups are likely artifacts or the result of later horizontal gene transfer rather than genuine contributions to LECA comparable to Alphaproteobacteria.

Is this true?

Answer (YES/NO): NO